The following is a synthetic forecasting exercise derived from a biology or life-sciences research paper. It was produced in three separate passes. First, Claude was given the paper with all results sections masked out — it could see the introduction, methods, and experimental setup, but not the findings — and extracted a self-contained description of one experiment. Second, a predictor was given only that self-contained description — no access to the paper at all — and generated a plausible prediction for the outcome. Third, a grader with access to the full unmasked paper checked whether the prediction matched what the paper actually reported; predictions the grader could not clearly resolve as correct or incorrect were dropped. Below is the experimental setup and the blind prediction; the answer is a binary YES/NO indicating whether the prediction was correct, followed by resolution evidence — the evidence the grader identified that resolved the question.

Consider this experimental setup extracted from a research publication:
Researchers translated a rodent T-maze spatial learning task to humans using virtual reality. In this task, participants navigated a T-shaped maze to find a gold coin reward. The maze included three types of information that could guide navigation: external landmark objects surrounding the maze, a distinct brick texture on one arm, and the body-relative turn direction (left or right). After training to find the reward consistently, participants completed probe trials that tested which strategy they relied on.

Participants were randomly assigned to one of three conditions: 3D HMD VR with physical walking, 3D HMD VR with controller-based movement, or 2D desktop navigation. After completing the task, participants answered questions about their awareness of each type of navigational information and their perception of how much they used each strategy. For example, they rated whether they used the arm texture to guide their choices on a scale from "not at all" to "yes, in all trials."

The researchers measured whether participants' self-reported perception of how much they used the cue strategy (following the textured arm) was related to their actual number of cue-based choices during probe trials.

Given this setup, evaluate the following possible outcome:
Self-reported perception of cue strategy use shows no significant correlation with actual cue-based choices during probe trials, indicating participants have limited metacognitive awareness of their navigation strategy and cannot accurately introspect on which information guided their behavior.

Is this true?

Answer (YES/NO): NO